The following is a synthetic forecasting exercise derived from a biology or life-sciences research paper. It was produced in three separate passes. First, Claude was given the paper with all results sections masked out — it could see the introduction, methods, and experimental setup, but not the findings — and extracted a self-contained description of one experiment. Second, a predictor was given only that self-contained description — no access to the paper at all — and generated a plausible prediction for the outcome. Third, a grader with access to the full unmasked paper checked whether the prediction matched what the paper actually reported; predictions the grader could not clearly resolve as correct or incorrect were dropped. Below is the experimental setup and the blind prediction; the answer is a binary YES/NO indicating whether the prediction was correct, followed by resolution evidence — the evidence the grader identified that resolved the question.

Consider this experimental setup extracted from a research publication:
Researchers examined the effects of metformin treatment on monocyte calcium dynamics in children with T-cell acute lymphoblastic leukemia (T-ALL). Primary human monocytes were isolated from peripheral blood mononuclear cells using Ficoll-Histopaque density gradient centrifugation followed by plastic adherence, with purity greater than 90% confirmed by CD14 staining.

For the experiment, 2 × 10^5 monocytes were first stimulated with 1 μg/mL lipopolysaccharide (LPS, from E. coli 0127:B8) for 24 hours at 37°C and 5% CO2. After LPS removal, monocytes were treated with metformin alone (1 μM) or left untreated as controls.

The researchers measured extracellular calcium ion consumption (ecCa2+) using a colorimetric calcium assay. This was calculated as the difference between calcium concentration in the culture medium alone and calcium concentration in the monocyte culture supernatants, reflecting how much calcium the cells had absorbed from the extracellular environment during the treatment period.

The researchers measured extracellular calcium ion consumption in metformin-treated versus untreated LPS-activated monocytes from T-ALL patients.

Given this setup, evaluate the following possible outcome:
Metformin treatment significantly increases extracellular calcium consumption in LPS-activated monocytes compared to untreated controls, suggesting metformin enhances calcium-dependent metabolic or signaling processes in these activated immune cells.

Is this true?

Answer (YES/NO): NO